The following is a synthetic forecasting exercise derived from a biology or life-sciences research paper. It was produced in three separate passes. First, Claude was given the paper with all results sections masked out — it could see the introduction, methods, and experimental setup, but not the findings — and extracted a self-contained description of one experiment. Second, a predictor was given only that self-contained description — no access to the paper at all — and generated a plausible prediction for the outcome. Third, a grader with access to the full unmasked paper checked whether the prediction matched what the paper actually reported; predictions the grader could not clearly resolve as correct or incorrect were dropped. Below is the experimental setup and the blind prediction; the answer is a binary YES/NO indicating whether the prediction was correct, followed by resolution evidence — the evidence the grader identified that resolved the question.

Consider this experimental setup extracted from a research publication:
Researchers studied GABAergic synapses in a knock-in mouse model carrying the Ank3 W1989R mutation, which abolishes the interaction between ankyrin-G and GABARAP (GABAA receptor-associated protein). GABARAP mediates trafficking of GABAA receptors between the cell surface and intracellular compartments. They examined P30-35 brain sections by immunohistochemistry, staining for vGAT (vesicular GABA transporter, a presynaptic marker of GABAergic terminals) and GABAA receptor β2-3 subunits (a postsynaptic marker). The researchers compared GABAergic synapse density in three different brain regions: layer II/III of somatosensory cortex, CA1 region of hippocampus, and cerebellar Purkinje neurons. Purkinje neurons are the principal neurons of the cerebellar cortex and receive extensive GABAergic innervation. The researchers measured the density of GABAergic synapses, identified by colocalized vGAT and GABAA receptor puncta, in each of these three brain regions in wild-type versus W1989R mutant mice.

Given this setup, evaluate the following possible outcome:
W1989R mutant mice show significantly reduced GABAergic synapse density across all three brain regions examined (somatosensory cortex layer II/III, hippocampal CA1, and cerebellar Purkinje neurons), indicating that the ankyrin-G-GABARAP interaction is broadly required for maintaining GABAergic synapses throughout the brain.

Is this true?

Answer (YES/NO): NO